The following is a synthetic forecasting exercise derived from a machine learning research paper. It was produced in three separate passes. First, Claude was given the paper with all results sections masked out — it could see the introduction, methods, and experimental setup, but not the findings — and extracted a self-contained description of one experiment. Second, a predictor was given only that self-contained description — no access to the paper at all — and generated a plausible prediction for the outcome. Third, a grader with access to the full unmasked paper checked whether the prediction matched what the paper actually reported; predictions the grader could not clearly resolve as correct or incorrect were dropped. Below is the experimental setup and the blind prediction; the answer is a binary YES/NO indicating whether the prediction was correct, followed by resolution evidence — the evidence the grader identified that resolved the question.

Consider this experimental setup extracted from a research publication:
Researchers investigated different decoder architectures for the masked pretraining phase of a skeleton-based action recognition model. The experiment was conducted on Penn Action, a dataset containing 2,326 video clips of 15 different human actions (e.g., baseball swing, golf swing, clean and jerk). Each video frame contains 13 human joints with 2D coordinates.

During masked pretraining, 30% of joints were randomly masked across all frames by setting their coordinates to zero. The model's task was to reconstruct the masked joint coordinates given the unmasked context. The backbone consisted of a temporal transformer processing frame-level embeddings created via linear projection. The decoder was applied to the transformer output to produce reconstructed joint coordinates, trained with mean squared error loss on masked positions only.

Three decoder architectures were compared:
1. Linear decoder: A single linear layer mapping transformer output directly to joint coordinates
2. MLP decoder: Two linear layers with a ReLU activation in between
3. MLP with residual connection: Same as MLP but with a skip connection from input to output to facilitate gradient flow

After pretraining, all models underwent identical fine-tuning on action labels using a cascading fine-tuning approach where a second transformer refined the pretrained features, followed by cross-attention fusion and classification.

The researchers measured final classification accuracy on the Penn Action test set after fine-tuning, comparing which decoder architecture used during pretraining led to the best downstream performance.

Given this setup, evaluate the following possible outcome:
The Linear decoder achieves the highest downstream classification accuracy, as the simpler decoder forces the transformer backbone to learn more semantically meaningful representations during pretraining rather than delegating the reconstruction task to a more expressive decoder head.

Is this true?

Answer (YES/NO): YES